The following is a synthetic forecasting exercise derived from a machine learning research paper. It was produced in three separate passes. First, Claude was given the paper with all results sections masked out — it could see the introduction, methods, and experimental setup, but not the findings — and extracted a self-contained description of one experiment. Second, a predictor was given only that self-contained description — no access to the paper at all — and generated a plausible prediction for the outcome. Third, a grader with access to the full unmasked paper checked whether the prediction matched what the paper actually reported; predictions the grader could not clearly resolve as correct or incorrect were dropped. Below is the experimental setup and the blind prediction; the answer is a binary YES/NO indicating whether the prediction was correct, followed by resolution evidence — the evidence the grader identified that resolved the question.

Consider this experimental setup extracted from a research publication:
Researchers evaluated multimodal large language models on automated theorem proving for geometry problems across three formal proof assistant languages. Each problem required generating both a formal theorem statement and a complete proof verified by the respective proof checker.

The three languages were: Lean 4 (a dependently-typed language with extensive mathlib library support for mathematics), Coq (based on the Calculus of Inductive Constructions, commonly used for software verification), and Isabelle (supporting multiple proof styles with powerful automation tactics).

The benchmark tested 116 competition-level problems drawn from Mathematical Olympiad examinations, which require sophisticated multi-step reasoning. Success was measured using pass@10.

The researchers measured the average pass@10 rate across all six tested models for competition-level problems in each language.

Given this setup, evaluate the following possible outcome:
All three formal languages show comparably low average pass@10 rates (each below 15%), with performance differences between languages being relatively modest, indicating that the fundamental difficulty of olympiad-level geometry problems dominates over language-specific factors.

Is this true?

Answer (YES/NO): NO